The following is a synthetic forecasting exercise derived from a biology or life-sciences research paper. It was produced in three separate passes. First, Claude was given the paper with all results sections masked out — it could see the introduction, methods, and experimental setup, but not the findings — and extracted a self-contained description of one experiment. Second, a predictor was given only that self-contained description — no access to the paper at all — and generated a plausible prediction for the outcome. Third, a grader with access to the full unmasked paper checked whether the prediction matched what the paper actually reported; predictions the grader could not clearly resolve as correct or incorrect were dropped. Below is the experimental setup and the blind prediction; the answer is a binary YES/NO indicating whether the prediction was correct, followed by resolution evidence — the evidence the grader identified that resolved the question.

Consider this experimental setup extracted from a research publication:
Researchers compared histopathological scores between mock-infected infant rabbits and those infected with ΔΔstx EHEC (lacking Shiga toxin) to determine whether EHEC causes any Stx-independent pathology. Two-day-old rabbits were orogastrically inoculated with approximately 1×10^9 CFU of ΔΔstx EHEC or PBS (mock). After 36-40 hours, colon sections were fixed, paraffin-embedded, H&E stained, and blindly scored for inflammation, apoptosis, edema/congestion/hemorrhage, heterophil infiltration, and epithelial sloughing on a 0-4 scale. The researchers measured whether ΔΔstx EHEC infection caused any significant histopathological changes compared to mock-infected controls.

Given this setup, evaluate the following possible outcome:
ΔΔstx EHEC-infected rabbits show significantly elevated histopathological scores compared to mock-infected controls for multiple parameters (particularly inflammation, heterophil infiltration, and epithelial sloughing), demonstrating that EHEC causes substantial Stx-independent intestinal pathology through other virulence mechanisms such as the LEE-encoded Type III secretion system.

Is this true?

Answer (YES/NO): YES